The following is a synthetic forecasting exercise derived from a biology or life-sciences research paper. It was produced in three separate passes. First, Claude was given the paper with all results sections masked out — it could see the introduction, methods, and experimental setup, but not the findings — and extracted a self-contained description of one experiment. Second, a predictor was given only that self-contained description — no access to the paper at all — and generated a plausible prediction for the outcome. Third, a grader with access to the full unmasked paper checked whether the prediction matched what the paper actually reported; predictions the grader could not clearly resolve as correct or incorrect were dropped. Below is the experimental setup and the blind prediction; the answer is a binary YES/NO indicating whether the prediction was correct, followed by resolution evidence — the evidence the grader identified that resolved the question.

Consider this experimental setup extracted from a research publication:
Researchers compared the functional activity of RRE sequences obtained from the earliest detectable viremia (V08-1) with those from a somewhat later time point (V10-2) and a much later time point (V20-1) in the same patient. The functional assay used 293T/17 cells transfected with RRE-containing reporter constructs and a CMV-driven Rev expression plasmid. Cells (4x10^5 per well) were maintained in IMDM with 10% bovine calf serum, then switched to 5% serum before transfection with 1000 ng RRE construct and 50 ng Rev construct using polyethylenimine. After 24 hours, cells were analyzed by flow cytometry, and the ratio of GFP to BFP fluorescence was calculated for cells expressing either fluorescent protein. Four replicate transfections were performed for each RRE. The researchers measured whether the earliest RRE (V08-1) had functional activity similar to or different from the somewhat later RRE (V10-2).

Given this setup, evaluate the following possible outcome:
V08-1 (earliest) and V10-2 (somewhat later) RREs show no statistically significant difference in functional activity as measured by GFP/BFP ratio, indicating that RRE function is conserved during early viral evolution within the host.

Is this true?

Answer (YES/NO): YES